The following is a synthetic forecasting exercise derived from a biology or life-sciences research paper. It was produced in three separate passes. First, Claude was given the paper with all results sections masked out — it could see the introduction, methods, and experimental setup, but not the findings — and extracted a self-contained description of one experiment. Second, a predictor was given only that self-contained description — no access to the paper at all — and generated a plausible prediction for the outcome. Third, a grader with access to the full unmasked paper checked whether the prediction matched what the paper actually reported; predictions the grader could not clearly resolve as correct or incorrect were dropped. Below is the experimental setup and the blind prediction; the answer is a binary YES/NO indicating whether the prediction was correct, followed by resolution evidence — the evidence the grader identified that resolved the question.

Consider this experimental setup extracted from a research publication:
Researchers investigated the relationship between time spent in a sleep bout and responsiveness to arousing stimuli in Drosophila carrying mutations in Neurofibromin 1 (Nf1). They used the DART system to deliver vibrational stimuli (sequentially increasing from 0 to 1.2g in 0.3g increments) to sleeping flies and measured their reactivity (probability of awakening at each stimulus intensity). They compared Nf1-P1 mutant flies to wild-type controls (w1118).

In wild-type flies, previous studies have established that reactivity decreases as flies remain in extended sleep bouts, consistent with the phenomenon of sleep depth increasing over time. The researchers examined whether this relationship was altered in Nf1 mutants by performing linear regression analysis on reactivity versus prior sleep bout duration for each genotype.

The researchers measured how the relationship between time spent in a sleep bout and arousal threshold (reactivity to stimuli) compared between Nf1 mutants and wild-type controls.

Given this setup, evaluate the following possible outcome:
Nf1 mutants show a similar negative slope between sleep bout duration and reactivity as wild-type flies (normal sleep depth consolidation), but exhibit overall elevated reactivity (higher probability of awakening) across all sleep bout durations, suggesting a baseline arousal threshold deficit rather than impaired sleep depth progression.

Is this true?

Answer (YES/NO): NO